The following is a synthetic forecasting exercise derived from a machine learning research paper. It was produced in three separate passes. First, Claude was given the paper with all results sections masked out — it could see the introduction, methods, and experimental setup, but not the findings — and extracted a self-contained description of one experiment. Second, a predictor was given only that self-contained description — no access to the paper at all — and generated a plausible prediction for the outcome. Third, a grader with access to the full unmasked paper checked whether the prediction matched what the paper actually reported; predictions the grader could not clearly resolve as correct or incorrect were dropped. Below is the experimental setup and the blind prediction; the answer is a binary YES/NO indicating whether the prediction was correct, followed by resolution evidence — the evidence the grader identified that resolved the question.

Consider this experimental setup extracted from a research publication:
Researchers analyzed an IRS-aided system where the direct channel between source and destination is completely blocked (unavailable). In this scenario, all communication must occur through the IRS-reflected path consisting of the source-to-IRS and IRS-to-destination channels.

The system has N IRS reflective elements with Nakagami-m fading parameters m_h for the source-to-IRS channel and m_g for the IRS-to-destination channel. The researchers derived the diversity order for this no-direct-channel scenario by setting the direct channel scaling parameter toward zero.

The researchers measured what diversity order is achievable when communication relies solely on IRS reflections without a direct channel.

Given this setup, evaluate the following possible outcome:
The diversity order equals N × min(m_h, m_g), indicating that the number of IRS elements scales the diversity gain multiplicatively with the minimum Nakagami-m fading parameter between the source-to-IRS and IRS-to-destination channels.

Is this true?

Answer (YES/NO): YES